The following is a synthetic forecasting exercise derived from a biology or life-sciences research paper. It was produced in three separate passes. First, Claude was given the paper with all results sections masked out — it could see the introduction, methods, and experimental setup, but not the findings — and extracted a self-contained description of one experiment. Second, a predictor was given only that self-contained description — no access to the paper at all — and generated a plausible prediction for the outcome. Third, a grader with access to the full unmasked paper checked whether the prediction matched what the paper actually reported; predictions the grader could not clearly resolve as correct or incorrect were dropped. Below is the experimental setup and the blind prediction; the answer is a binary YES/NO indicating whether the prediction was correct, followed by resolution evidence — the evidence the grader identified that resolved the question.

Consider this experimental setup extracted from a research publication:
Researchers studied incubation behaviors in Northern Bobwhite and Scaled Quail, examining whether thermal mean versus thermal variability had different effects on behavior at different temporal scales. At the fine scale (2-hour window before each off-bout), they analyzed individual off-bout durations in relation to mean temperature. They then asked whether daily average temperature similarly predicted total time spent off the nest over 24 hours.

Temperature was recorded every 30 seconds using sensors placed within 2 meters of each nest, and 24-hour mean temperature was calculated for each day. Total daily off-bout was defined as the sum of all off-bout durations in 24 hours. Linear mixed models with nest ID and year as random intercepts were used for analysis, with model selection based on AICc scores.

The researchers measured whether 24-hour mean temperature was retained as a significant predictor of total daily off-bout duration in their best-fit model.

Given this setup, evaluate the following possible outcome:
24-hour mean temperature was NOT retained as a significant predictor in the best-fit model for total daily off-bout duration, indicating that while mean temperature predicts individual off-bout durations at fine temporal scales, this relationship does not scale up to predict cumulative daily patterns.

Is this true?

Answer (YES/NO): YES